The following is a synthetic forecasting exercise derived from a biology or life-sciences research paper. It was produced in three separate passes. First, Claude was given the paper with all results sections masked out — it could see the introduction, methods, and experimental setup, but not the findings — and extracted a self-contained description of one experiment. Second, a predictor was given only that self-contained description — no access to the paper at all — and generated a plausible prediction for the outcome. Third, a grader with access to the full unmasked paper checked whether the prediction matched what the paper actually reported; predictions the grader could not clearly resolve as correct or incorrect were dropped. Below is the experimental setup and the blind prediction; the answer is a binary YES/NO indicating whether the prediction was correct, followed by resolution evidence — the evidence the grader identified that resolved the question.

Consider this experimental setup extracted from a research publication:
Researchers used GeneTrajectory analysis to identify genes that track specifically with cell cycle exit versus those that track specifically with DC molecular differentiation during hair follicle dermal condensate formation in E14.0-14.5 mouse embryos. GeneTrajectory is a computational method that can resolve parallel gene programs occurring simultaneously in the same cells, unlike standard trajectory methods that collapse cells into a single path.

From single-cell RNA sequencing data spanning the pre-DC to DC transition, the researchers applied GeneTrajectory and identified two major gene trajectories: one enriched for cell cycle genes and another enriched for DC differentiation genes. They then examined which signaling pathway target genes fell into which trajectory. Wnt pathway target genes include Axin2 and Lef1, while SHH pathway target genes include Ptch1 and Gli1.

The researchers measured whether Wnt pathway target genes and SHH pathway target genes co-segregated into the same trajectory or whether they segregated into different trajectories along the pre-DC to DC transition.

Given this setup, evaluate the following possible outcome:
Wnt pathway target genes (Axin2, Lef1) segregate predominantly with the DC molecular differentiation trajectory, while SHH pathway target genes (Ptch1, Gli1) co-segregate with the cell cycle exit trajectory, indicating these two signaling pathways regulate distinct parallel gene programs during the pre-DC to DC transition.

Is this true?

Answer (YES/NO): NO